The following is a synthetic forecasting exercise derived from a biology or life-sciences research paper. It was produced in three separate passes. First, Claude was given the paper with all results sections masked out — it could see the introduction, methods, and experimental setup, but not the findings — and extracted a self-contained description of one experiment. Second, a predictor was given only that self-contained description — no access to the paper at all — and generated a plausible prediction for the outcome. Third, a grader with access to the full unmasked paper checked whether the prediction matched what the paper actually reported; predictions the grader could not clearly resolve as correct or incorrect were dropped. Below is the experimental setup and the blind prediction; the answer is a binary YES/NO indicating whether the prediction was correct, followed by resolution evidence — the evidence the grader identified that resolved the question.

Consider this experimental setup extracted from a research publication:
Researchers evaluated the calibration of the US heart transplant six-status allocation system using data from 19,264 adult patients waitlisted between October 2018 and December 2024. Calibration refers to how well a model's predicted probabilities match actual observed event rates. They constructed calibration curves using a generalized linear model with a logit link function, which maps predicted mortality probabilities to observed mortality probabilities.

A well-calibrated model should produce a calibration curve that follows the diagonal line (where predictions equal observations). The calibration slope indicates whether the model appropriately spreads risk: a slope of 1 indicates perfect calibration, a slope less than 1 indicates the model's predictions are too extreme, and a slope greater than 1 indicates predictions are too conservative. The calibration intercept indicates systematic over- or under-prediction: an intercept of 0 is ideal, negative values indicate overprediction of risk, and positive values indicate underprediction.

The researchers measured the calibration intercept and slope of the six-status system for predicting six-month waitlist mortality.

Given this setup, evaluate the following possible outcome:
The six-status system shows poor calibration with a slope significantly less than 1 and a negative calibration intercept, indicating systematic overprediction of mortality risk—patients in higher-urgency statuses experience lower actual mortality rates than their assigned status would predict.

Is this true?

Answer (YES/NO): NO